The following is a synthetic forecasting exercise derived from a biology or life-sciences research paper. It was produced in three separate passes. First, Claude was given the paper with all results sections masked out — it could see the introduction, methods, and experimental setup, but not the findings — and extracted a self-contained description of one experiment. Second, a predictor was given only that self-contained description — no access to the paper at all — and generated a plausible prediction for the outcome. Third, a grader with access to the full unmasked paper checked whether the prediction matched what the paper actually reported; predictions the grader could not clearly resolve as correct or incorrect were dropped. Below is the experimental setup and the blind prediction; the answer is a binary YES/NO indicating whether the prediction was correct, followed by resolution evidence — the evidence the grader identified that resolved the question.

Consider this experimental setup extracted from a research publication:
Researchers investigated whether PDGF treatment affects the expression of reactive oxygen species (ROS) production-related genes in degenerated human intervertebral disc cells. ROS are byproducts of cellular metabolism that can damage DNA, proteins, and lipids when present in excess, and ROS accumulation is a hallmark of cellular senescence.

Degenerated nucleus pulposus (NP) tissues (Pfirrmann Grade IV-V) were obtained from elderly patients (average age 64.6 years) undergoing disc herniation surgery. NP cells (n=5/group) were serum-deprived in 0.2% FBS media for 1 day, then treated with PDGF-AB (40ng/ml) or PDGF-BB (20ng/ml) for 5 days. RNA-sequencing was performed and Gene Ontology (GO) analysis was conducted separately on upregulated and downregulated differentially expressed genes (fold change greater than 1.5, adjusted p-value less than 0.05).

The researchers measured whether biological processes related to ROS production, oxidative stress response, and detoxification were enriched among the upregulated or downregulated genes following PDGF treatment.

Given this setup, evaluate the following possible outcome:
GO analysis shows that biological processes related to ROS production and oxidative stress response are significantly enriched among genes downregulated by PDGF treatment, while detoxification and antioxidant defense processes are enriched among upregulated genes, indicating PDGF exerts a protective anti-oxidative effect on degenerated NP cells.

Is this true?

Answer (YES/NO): NO